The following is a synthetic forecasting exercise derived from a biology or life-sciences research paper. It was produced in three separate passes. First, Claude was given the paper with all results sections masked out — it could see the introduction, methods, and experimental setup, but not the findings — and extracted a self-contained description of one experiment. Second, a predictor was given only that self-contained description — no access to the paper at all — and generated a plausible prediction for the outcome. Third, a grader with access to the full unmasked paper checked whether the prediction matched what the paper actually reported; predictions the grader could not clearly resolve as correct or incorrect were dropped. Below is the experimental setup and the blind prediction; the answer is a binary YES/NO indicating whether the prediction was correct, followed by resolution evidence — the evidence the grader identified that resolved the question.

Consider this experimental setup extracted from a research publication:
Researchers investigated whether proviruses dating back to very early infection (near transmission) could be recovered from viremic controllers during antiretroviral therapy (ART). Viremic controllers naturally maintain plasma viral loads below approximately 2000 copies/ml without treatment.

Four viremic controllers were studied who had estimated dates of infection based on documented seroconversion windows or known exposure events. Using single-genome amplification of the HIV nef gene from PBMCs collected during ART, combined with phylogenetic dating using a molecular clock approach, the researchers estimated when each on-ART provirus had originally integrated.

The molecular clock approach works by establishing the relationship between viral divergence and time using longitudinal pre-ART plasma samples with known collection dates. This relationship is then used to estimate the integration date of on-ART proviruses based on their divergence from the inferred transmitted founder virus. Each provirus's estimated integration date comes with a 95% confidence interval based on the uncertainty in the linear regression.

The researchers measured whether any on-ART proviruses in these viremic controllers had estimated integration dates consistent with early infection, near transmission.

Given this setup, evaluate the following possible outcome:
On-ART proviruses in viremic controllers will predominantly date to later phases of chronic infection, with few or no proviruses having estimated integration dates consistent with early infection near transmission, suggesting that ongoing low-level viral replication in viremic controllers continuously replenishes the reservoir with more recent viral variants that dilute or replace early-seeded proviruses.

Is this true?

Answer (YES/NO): NO